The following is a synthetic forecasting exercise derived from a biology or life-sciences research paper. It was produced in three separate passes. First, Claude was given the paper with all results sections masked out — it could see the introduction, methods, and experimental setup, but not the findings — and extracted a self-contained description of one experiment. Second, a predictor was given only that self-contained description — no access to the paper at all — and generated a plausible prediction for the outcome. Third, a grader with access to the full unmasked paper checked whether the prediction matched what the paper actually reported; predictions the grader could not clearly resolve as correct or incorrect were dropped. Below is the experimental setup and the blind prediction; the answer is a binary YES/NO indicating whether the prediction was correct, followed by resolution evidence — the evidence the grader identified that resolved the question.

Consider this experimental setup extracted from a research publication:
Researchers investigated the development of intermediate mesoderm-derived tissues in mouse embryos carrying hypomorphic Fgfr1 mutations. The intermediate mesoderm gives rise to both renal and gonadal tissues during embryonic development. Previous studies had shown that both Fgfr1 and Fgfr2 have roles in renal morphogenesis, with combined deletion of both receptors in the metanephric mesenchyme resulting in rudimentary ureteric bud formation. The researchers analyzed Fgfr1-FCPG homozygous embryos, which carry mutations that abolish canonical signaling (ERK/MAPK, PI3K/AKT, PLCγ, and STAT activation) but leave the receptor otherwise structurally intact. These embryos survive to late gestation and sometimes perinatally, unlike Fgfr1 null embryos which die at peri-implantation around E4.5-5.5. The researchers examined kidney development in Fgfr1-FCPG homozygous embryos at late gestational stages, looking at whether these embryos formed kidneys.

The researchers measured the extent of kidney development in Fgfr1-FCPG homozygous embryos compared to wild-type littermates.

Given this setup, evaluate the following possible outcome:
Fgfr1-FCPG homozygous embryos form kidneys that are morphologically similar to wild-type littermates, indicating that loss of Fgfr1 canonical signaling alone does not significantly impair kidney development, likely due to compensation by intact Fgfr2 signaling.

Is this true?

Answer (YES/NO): NO